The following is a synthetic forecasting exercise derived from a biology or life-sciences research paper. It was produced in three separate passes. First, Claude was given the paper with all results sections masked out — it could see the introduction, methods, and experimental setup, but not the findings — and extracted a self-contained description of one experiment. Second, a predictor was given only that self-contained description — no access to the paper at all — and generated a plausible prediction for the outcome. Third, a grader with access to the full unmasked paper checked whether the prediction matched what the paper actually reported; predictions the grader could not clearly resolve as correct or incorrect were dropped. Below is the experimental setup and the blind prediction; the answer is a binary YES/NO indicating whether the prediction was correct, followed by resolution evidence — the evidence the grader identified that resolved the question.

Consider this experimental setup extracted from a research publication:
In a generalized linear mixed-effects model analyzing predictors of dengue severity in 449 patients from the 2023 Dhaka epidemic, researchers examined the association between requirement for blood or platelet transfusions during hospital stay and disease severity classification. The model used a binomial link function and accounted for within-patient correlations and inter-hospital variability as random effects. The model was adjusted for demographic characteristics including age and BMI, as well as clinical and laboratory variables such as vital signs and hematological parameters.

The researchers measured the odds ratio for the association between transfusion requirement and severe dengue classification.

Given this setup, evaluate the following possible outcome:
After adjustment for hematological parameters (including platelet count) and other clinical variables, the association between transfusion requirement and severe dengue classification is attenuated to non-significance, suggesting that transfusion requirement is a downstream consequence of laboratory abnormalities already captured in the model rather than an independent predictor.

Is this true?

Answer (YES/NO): NO